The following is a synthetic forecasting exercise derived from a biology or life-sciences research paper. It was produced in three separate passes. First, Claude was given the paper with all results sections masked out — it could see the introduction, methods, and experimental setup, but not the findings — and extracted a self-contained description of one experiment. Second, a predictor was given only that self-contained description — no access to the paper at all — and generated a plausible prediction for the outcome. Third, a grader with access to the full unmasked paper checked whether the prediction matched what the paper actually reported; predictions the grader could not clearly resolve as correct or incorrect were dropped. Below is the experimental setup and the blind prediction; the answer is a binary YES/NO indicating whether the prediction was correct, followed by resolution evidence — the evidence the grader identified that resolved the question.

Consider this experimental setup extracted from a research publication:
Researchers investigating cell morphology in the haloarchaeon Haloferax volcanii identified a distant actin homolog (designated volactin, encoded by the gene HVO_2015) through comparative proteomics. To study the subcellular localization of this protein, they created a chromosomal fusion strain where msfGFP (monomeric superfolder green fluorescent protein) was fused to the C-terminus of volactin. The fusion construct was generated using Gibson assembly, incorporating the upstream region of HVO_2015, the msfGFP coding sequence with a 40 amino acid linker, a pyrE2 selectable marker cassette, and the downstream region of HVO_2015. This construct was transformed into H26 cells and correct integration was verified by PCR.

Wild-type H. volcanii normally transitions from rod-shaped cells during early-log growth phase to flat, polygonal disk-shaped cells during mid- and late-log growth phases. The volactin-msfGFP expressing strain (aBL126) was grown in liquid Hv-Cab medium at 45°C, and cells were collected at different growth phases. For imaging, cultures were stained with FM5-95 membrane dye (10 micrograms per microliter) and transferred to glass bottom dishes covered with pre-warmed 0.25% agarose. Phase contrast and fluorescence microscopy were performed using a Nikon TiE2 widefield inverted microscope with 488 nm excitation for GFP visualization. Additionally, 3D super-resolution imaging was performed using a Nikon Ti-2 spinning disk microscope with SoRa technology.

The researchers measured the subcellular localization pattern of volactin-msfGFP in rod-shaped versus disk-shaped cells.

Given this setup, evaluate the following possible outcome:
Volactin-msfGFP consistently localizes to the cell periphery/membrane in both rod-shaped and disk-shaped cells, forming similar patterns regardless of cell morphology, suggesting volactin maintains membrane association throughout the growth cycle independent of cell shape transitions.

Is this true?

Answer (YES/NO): NO